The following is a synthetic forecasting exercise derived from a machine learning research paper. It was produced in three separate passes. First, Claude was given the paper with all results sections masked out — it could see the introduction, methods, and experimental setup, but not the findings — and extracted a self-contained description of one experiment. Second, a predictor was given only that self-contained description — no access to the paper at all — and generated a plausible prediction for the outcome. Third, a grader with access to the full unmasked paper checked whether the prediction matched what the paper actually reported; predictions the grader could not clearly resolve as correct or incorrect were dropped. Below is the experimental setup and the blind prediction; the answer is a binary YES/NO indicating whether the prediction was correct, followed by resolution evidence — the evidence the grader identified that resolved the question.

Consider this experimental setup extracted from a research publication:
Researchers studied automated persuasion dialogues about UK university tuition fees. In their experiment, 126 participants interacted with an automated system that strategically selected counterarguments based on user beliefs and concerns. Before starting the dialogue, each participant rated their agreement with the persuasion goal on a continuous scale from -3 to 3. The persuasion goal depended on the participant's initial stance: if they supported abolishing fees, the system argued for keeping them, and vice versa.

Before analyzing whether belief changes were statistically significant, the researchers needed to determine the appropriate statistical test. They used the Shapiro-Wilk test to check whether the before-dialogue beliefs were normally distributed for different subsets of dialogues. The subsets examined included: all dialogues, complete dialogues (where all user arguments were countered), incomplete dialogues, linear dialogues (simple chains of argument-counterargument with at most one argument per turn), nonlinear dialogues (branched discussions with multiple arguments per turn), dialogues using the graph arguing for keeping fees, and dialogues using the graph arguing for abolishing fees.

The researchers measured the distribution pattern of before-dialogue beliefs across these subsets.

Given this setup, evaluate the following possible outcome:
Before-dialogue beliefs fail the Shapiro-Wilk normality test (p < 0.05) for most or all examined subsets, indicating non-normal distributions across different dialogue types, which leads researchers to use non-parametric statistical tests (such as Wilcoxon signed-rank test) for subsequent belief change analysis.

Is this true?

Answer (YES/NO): YES